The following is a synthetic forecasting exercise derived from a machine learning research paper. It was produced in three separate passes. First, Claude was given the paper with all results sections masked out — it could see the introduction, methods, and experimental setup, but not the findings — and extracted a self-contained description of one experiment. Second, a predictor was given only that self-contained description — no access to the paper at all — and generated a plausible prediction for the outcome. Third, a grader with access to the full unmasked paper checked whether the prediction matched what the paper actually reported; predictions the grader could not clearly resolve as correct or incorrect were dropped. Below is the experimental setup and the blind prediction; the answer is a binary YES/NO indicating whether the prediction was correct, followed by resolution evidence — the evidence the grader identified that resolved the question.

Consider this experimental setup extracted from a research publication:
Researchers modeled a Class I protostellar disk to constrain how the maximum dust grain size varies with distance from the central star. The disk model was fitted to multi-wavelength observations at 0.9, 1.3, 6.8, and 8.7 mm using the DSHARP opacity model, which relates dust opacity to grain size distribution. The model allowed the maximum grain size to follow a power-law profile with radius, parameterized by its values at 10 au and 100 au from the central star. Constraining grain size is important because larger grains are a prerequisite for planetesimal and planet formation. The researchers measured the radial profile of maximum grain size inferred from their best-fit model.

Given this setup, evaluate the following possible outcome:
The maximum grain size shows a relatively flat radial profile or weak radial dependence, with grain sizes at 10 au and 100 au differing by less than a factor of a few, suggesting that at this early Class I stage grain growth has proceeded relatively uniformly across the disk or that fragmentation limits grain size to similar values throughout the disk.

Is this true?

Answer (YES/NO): NO